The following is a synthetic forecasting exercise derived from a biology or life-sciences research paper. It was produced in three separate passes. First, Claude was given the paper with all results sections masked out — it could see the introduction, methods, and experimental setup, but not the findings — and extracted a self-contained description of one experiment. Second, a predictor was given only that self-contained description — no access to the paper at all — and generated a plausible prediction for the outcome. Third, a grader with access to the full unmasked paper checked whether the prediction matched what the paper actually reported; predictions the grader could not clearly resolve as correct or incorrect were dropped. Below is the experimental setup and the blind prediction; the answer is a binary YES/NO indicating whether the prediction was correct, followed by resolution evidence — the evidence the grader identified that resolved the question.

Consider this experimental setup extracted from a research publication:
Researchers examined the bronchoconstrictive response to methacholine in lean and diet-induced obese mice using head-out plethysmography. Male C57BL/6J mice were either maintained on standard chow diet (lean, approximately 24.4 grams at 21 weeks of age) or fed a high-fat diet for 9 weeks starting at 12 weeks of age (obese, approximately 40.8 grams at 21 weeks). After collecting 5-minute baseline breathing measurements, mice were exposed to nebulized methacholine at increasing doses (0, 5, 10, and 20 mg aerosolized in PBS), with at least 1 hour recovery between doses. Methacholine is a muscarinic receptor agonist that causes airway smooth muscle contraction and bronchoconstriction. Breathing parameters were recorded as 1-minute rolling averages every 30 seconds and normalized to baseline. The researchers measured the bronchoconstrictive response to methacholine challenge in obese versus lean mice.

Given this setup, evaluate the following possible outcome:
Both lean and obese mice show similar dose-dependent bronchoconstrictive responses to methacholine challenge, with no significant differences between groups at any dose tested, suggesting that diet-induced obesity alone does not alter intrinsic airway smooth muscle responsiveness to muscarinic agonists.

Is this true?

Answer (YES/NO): YES